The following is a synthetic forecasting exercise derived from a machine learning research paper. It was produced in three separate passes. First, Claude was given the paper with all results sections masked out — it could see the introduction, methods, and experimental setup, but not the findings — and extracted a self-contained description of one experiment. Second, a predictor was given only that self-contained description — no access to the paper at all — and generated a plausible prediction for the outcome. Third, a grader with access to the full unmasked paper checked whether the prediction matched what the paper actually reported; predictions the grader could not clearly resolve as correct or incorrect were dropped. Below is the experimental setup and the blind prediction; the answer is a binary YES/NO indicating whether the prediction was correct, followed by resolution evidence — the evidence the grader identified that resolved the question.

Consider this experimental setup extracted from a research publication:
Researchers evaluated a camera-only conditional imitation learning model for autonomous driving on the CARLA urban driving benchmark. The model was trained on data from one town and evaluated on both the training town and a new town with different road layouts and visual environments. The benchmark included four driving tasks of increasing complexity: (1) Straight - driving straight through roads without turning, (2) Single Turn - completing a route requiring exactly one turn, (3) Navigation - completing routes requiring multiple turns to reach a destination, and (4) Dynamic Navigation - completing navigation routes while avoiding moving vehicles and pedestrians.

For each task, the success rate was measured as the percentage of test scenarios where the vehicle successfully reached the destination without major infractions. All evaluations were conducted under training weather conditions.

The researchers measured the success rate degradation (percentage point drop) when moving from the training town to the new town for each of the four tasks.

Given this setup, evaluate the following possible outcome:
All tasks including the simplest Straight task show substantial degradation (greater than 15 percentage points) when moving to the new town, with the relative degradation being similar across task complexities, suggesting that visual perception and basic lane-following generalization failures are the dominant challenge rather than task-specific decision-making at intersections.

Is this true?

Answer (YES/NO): NO